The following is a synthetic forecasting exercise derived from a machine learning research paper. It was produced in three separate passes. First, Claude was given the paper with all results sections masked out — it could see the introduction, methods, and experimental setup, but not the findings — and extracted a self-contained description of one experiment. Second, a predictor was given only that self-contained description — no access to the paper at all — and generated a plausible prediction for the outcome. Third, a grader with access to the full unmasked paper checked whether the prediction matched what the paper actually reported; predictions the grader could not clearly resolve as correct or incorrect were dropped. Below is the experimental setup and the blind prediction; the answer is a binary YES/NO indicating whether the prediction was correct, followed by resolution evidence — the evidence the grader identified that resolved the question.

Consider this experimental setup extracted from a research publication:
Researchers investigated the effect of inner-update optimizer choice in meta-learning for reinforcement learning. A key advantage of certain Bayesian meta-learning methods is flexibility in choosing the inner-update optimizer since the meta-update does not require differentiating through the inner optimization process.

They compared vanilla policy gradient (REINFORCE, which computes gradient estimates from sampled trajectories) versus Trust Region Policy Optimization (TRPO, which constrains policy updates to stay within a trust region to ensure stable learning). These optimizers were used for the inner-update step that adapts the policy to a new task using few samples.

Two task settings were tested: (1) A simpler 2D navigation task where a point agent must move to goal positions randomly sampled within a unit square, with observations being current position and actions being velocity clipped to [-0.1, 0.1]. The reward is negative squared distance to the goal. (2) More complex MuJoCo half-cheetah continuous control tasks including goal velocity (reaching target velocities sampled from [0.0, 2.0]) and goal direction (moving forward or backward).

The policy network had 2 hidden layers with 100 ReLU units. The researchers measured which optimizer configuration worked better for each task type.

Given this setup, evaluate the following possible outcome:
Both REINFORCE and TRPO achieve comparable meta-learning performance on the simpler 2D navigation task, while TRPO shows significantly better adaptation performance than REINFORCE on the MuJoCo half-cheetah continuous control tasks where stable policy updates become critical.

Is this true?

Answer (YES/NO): NO